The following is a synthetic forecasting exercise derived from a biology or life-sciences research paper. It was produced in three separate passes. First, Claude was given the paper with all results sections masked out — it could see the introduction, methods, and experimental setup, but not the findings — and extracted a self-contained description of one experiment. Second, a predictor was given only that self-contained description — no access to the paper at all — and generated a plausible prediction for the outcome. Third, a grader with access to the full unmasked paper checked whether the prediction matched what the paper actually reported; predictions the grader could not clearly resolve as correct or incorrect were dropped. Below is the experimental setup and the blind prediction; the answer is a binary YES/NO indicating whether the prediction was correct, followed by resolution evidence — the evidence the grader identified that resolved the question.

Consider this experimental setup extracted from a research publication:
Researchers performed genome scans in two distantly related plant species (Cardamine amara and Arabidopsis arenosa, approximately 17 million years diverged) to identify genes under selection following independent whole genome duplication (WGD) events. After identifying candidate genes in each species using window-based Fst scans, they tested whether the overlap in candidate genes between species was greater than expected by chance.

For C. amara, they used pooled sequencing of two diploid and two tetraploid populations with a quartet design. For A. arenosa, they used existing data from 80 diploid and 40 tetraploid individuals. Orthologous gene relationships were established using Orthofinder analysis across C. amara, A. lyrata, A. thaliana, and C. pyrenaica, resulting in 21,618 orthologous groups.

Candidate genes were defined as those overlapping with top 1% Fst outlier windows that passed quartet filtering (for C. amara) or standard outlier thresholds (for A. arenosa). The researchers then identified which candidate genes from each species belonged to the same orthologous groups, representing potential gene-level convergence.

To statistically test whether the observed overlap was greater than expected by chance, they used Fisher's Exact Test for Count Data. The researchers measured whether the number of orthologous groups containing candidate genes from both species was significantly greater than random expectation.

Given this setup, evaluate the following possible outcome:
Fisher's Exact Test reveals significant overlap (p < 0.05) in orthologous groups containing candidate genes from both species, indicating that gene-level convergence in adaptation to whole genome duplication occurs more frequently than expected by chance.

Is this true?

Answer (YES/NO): NO